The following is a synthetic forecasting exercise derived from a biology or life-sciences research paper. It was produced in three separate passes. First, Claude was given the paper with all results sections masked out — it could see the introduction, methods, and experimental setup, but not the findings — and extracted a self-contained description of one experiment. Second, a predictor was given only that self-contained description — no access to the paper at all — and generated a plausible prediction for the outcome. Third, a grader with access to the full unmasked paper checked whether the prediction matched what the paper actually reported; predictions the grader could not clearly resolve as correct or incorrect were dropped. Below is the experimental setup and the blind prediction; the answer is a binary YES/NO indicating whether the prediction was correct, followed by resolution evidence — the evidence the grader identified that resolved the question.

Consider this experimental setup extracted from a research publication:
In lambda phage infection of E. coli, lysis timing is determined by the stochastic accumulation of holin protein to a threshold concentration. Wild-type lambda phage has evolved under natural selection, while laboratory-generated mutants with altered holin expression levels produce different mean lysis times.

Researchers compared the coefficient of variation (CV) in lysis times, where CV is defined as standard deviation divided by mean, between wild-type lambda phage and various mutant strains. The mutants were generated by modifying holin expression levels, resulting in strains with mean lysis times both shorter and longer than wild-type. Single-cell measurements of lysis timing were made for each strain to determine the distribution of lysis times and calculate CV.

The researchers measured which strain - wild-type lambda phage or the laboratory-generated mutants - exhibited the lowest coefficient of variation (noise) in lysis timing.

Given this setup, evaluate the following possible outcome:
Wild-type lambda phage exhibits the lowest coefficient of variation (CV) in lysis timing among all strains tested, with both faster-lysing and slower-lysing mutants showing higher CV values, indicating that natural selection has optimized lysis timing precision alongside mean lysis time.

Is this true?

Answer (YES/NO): YES